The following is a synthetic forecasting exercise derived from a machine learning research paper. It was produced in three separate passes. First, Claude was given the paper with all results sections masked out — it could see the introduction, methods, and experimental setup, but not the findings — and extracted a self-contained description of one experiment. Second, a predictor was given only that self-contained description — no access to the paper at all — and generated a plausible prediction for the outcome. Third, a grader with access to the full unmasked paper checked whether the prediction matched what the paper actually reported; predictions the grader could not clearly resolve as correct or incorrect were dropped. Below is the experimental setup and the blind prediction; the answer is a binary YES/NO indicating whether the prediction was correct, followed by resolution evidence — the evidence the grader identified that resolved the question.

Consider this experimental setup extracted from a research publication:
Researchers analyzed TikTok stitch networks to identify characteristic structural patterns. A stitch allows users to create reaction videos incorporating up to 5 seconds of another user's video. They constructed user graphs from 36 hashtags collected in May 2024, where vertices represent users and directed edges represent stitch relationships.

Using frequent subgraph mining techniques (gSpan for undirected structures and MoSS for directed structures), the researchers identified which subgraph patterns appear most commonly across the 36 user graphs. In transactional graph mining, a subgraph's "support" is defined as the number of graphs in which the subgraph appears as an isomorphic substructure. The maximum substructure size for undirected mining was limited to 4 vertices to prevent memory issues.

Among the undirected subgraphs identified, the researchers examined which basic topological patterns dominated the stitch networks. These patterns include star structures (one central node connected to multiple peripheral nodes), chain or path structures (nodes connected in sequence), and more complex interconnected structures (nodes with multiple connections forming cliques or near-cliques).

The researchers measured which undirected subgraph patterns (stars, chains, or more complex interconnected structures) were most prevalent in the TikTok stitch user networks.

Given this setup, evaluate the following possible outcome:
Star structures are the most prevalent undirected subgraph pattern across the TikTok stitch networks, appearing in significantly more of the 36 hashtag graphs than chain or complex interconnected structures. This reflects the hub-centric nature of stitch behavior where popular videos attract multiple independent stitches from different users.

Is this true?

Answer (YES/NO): NO